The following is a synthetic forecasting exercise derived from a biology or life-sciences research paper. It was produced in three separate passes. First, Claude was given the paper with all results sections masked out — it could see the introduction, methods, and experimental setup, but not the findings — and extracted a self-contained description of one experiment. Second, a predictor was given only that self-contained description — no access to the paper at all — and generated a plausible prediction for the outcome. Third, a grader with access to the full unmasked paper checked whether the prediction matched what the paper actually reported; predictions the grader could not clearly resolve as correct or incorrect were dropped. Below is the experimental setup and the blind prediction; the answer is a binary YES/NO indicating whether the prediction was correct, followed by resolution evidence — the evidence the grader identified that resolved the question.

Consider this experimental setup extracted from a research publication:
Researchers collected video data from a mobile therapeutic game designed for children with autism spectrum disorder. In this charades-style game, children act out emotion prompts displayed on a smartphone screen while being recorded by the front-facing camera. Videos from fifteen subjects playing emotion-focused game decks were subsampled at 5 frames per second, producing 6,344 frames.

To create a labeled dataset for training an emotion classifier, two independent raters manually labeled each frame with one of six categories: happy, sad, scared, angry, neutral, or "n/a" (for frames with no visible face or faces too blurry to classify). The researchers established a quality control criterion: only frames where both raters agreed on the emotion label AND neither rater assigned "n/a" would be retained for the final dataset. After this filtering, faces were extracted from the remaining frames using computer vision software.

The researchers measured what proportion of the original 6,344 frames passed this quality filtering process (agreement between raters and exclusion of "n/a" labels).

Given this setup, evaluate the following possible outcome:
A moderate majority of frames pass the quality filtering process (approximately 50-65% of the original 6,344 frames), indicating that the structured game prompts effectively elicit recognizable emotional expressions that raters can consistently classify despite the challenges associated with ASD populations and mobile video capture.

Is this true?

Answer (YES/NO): NO